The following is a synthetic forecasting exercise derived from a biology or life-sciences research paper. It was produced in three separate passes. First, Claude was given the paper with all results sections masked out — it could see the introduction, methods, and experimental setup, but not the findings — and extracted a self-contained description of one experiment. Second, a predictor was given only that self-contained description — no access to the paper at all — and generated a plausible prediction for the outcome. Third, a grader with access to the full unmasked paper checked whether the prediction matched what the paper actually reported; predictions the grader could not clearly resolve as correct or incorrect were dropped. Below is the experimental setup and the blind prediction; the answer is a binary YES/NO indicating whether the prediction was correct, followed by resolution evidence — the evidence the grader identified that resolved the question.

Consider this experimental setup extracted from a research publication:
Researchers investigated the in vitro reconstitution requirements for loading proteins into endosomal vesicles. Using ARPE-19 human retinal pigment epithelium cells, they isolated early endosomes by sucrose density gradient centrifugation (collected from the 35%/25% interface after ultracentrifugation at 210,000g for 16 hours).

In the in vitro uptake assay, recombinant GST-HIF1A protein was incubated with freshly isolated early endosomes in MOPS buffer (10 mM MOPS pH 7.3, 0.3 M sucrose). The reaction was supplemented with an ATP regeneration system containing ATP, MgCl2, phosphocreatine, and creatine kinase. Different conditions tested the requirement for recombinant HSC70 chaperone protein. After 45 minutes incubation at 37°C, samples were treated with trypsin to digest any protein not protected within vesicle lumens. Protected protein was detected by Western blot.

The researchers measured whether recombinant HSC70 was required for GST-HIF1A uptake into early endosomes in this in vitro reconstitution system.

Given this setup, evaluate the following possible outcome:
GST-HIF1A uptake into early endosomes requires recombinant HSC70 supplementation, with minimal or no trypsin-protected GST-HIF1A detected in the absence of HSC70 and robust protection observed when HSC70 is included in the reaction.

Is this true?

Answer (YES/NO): YES